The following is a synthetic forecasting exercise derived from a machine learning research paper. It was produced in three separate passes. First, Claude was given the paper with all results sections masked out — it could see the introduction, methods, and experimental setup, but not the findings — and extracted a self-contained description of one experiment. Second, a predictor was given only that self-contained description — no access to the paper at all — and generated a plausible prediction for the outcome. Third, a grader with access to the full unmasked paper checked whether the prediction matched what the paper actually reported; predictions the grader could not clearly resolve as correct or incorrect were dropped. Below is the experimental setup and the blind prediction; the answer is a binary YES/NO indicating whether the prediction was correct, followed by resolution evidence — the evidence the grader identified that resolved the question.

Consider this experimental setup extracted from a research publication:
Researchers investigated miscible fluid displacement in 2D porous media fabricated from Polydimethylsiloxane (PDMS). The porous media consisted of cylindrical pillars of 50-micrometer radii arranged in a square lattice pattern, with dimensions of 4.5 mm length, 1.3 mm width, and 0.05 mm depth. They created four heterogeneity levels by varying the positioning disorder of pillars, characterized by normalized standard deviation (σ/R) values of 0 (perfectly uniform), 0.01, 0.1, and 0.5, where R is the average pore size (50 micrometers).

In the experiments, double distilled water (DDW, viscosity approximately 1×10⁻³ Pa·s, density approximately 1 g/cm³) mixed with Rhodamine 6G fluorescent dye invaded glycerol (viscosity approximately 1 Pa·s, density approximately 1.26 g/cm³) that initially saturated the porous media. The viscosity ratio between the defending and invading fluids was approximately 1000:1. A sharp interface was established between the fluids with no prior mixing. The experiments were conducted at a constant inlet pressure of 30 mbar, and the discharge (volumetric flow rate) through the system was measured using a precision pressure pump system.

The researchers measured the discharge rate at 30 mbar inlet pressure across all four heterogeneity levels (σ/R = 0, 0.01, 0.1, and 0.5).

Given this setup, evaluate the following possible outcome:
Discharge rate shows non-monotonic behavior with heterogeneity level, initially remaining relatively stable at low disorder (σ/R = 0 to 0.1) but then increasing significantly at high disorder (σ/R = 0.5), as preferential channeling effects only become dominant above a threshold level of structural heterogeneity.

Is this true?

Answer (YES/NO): NO